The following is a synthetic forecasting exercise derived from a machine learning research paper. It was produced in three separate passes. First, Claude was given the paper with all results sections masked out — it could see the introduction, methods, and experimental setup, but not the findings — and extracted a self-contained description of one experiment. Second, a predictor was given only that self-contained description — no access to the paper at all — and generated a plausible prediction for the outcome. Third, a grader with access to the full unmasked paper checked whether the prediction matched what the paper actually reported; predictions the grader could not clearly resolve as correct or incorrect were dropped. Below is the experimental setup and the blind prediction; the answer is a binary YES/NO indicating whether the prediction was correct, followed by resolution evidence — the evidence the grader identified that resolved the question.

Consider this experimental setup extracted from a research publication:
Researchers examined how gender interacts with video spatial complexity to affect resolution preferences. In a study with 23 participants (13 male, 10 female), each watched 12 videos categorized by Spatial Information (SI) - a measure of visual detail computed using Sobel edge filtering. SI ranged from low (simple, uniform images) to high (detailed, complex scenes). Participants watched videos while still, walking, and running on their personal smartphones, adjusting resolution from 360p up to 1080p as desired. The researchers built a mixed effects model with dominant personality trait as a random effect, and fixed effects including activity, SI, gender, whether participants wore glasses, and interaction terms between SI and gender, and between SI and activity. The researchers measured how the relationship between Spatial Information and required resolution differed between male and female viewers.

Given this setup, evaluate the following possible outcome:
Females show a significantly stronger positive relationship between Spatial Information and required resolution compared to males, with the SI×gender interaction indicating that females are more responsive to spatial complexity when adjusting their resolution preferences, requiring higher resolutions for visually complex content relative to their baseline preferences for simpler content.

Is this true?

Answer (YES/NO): NO